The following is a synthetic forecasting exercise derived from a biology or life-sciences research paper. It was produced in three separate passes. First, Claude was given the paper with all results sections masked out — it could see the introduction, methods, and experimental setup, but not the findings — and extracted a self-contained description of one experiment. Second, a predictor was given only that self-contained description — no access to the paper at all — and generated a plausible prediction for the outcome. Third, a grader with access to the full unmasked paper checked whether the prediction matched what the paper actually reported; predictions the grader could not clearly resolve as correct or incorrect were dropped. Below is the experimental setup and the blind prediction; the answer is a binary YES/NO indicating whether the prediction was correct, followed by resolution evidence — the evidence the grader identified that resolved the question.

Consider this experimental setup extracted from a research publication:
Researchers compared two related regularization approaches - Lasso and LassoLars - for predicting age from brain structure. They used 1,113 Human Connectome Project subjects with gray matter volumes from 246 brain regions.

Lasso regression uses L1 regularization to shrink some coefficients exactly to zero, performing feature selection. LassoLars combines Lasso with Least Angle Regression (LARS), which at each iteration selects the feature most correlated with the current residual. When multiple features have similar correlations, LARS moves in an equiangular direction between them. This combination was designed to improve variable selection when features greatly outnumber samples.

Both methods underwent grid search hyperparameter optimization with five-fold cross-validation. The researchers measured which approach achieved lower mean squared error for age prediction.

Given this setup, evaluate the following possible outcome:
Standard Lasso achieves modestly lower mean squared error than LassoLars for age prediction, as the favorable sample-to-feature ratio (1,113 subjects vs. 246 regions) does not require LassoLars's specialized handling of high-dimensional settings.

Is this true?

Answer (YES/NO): NO